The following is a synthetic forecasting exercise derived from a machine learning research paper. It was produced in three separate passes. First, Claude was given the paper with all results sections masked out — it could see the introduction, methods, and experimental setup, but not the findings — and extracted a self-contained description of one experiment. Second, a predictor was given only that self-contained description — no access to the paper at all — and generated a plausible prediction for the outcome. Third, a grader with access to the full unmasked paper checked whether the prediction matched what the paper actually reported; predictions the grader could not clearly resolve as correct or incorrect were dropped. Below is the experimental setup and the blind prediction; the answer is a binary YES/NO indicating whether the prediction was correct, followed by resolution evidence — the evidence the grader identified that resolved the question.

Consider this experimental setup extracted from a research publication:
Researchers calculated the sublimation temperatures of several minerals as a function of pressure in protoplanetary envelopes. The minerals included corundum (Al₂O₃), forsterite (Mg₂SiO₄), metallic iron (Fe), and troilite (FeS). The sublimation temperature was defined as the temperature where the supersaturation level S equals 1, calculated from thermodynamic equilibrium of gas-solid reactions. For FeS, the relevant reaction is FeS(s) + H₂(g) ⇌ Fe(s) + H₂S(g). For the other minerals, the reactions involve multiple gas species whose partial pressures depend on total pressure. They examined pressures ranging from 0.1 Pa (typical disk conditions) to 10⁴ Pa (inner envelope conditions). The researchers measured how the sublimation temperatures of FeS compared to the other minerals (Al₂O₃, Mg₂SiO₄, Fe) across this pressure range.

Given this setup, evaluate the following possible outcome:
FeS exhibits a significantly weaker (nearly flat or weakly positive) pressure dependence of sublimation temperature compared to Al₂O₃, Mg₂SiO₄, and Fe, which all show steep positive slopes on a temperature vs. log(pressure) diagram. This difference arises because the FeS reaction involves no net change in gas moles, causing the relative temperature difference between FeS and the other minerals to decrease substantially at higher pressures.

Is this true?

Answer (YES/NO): NO